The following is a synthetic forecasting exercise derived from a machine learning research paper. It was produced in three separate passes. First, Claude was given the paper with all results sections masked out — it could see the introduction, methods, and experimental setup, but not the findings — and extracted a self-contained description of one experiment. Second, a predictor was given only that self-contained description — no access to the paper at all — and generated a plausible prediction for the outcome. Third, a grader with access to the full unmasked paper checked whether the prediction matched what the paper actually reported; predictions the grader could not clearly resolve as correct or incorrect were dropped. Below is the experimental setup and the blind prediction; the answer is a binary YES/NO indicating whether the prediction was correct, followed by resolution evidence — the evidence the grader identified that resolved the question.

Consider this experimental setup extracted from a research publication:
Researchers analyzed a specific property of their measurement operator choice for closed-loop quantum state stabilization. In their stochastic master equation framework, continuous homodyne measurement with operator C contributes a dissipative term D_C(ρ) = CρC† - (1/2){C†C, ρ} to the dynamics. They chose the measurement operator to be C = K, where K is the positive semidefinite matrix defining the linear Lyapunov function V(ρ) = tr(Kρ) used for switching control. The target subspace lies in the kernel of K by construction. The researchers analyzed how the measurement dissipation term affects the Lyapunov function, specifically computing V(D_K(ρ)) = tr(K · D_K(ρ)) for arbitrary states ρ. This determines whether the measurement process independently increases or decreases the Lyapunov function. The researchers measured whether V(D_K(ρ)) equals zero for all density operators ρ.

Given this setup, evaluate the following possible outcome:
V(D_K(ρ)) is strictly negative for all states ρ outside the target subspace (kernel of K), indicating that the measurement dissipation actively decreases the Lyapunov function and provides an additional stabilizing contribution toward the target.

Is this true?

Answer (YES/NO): NO